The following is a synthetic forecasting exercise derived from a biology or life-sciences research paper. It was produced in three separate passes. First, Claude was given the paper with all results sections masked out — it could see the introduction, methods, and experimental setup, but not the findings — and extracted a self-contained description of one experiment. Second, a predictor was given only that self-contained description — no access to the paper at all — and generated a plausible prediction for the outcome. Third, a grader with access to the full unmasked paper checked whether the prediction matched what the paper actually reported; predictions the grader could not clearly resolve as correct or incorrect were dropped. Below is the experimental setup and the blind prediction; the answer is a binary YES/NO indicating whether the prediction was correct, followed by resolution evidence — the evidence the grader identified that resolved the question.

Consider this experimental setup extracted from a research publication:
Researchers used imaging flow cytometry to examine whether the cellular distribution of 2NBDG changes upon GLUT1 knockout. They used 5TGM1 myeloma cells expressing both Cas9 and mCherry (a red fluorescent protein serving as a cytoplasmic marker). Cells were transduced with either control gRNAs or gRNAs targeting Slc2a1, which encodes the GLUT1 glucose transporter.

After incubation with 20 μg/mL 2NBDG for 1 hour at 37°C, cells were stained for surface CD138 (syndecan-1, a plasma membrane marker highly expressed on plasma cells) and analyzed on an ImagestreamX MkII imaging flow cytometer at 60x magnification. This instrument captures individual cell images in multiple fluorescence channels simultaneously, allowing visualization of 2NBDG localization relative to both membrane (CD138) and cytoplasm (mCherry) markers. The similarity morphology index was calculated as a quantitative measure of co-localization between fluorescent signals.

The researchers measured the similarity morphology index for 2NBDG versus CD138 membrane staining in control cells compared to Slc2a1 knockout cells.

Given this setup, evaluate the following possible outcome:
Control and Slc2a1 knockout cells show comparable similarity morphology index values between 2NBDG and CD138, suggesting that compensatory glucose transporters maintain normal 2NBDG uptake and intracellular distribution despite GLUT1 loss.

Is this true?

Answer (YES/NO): NO